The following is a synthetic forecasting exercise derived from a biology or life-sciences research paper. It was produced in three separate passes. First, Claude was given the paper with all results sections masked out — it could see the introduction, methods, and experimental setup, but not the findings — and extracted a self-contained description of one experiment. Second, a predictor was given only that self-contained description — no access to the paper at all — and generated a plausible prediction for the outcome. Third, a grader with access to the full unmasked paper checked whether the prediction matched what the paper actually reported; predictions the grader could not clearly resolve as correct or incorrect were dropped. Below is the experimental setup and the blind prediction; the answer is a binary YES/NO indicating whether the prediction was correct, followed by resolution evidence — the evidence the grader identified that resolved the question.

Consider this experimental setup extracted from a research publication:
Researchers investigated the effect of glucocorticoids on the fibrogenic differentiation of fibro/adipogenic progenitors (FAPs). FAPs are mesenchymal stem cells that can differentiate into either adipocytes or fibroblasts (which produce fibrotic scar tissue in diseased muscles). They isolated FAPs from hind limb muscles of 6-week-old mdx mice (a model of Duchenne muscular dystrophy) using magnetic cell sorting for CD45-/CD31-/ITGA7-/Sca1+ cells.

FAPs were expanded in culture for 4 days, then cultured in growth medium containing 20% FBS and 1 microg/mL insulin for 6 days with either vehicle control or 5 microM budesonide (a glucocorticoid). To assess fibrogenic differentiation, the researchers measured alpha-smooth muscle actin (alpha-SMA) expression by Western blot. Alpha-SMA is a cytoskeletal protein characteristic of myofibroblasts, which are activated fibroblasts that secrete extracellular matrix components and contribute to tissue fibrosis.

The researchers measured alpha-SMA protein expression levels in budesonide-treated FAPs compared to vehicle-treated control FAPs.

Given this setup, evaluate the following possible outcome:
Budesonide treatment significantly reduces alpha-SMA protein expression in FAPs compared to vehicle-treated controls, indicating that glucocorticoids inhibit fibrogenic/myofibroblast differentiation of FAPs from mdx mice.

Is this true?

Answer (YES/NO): NO